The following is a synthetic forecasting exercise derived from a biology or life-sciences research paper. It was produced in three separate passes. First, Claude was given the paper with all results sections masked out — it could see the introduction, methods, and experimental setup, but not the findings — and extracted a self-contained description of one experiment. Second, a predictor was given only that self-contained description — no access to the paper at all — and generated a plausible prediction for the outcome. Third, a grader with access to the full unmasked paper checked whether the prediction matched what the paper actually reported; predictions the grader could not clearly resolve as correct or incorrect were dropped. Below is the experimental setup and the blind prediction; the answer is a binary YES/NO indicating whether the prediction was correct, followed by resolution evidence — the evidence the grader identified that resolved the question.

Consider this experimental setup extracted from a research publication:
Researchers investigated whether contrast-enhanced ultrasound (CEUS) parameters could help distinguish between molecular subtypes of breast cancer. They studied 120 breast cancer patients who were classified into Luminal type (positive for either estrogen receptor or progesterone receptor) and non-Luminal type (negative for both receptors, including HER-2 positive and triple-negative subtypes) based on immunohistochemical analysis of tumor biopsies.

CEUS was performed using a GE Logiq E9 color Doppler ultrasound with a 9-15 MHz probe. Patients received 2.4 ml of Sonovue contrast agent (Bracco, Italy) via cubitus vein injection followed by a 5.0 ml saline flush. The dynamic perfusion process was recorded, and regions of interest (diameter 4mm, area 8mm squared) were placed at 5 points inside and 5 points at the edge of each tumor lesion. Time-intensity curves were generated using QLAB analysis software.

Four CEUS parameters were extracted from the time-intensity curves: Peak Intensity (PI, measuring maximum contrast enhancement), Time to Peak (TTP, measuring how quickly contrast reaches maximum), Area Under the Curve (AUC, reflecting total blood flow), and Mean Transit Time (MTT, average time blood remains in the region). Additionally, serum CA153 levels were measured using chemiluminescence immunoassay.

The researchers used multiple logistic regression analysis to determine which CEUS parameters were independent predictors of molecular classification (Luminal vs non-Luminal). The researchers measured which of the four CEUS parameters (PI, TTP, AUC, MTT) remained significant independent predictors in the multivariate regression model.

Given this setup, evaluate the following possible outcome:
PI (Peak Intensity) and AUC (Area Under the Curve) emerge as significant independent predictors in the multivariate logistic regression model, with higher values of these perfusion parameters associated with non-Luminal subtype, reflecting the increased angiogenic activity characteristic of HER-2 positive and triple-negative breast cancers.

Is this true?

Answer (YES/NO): YES